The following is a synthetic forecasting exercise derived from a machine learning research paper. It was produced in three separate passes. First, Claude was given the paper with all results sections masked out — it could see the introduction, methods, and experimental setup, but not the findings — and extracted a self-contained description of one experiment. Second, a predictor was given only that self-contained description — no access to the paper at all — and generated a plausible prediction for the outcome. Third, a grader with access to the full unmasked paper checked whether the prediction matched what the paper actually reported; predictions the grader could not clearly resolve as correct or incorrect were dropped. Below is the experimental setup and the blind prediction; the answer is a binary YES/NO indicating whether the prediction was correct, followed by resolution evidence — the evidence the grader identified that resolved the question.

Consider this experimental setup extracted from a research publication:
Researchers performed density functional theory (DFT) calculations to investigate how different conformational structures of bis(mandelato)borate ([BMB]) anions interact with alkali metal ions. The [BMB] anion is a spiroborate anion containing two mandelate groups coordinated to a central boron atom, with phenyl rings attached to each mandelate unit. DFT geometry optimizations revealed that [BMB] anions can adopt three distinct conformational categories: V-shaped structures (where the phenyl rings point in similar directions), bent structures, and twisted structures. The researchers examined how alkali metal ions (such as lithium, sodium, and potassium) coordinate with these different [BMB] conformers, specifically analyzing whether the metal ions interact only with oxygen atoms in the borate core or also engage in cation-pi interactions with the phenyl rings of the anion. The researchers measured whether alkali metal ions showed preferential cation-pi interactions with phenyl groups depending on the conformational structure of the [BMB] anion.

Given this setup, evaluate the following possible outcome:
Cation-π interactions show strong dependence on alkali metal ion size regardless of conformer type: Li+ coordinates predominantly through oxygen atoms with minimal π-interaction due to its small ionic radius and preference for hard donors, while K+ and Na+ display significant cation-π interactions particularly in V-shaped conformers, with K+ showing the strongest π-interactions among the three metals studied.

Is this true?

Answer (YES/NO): NO